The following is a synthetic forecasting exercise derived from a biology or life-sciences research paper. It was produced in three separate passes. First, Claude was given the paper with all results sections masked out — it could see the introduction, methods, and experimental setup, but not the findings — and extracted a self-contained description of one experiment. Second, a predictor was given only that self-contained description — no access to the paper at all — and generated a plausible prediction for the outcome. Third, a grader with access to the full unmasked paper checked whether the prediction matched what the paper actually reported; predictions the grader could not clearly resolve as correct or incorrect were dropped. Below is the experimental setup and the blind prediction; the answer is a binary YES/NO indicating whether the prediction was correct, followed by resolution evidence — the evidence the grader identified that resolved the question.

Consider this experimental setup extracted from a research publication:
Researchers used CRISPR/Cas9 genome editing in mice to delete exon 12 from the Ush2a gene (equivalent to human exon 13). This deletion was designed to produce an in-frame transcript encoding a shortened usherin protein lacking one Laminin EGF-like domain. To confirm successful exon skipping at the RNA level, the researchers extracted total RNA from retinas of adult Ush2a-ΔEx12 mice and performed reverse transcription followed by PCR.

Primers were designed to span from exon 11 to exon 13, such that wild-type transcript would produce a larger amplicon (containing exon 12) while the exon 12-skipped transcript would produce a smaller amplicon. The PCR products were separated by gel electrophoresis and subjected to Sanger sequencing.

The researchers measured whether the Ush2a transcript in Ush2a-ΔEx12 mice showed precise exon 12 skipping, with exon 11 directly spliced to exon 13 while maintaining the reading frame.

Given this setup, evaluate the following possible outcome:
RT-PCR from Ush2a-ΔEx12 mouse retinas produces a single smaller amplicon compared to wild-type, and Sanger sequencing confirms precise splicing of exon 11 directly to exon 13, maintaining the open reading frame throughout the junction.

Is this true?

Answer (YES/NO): YES